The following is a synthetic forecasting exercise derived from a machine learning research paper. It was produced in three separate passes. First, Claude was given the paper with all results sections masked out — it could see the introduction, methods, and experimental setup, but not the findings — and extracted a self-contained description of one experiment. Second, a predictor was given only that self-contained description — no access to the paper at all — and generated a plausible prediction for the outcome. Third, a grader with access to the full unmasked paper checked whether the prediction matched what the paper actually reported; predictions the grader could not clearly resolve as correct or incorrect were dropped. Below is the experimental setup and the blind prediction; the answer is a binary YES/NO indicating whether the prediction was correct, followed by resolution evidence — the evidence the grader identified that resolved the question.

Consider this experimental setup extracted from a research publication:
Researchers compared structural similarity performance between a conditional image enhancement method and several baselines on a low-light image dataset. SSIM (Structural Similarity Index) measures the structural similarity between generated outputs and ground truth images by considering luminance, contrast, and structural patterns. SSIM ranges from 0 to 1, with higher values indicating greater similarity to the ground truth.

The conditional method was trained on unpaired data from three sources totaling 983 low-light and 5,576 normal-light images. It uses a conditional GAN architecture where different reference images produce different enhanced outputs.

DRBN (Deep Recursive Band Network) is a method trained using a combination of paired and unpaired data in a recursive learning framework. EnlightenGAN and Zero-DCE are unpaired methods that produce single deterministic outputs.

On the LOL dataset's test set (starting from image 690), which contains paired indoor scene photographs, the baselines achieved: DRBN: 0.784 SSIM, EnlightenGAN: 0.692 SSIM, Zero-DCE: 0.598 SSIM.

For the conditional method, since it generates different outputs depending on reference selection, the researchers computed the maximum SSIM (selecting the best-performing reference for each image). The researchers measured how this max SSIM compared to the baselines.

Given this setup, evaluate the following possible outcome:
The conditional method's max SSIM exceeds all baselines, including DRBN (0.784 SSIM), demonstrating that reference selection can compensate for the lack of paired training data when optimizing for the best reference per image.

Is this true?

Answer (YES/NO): NO